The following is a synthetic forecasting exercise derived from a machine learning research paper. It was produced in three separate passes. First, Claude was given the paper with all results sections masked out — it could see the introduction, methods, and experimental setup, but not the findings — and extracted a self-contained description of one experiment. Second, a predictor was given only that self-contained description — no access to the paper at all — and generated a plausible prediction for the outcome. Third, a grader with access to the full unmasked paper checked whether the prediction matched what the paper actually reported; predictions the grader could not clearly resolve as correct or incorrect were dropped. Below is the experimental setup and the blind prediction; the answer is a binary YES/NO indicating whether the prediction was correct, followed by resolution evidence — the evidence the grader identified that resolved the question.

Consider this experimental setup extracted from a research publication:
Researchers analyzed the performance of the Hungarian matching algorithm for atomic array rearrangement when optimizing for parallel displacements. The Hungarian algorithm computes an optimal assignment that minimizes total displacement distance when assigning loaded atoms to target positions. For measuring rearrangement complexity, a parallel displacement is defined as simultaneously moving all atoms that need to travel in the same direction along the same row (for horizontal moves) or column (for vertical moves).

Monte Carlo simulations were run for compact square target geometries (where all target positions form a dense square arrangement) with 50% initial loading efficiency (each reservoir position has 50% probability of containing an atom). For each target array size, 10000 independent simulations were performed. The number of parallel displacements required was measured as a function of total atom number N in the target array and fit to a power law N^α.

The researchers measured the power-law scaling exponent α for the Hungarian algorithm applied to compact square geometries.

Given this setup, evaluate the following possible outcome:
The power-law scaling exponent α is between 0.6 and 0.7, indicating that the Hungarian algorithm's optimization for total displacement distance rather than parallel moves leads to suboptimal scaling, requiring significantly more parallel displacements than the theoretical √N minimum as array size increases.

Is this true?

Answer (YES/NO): NO